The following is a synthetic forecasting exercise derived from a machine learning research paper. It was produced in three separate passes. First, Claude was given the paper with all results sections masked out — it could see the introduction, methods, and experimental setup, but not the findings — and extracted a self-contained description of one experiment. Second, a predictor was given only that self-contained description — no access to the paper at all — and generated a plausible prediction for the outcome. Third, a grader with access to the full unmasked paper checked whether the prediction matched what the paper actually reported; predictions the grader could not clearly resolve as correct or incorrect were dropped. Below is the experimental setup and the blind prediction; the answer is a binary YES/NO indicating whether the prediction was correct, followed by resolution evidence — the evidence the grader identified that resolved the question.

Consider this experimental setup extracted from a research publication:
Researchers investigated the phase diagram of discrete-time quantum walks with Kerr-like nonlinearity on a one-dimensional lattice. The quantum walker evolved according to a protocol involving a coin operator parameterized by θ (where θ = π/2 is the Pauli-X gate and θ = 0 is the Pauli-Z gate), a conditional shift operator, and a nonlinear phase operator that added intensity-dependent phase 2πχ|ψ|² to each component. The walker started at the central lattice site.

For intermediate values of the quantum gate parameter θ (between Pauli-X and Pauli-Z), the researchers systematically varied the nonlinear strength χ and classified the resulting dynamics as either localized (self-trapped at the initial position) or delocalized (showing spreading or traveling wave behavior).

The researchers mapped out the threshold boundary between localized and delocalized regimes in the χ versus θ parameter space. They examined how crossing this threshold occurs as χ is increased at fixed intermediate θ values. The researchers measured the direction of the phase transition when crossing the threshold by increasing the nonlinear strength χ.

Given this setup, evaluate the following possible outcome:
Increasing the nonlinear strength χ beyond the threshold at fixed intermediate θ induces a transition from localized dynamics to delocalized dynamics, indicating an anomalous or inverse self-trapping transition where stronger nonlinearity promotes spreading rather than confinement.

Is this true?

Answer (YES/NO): YES